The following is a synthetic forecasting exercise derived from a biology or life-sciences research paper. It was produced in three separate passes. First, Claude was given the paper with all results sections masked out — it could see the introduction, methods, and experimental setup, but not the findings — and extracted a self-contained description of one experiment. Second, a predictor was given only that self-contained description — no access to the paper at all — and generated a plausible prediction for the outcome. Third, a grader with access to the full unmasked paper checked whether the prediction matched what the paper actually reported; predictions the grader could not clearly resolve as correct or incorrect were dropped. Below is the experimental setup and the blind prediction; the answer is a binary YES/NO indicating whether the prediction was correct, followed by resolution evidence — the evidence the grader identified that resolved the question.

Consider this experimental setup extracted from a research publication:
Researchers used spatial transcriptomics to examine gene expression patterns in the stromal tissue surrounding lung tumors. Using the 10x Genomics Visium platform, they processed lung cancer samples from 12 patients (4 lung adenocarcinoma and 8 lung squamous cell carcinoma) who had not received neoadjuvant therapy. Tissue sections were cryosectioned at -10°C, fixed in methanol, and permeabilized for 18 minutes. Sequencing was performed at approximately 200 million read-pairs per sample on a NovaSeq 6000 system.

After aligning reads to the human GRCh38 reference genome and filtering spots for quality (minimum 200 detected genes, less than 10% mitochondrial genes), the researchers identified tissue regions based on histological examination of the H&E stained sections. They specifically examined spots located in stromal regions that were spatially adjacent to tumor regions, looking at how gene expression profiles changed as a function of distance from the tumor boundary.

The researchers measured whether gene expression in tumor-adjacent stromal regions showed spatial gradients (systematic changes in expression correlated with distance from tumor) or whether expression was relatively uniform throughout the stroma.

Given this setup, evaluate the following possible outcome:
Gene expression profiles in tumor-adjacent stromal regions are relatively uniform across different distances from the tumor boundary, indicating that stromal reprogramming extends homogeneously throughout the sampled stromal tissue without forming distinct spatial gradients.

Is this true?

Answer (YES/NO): NO